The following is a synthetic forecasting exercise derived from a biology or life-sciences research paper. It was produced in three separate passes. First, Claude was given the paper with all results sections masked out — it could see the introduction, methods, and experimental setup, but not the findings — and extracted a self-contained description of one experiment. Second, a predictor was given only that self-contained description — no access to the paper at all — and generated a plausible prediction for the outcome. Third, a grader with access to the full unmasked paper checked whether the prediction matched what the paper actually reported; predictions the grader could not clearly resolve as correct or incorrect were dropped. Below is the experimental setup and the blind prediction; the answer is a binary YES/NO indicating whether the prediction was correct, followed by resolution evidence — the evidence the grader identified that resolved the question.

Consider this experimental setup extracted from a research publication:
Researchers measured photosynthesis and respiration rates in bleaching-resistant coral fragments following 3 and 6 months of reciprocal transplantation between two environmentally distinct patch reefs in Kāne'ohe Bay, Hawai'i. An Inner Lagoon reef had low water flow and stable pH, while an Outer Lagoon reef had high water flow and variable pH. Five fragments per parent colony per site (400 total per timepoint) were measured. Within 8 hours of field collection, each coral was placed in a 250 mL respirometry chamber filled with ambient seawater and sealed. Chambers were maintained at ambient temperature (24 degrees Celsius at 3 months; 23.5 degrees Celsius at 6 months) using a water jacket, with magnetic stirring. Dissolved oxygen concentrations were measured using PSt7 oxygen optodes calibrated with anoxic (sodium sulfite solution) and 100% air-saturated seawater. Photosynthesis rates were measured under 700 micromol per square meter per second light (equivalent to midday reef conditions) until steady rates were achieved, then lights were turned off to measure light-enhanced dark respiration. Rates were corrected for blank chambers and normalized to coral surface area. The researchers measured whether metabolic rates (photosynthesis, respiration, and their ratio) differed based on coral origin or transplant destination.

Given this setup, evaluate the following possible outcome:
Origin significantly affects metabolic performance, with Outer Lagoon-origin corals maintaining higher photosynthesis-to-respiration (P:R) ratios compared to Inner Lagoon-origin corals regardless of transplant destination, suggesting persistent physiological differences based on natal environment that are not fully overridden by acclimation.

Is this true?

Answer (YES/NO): NO